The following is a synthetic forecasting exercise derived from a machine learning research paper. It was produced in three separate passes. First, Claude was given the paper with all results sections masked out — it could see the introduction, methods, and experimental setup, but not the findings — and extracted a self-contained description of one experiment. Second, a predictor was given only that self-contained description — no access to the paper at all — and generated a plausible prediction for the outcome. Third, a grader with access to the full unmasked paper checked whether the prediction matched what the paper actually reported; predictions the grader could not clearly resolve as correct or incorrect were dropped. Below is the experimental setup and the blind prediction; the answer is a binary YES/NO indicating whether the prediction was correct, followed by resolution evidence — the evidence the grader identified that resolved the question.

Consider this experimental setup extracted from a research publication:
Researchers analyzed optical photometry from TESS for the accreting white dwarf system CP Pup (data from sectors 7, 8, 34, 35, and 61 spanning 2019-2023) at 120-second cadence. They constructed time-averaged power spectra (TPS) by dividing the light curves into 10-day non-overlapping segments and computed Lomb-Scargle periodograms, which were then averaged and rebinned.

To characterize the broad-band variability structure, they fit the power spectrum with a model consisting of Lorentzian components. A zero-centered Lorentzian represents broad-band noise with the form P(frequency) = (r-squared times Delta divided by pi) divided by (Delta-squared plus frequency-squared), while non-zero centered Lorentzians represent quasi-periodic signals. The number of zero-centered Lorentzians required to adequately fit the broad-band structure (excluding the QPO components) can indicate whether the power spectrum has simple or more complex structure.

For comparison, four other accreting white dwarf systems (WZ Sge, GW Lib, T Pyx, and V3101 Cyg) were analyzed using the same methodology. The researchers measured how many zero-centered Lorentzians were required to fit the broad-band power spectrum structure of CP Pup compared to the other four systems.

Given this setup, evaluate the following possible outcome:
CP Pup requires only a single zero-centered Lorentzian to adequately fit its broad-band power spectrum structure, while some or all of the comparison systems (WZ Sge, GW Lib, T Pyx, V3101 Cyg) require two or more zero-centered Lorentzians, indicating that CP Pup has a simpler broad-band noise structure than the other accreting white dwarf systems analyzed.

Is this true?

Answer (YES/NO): NO